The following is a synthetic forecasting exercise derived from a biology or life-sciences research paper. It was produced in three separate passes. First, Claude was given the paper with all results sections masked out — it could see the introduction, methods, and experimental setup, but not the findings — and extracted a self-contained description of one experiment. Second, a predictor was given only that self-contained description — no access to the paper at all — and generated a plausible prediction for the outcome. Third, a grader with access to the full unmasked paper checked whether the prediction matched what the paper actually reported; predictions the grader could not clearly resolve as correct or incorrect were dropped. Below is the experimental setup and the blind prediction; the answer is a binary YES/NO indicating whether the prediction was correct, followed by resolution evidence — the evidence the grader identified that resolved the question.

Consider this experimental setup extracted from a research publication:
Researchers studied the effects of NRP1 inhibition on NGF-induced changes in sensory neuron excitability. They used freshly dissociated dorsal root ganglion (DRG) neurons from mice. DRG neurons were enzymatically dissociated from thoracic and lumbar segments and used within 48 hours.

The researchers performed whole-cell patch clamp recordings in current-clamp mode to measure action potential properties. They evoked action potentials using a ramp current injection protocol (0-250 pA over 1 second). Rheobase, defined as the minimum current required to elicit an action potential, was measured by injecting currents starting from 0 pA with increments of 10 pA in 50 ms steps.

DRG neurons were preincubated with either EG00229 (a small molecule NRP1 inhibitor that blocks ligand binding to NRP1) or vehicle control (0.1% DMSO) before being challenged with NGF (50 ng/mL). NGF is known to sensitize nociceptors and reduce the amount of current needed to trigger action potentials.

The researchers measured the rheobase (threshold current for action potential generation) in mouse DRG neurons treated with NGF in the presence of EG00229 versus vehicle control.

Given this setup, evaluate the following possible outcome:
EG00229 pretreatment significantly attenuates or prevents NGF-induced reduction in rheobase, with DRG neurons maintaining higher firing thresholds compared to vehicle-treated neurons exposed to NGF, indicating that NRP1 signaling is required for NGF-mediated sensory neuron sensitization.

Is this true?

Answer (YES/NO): NO